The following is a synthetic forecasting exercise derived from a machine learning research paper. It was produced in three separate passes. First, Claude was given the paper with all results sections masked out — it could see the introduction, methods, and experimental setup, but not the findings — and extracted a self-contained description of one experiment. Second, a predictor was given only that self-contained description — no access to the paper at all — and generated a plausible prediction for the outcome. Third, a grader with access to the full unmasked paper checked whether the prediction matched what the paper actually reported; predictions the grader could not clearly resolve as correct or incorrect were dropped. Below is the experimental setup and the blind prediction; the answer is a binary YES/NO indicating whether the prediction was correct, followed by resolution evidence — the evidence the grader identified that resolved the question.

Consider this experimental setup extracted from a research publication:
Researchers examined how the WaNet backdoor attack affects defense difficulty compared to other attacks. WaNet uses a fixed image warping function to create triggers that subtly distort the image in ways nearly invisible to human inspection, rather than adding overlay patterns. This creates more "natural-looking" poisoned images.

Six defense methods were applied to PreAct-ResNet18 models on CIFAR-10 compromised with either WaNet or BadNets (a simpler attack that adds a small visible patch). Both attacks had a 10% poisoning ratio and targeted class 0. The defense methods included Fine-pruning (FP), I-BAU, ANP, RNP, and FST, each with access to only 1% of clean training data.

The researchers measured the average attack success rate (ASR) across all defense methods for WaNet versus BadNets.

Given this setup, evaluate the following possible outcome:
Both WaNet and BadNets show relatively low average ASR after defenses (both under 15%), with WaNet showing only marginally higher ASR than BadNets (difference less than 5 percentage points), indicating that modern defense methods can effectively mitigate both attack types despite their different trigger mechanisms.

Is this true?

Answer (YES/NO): NO